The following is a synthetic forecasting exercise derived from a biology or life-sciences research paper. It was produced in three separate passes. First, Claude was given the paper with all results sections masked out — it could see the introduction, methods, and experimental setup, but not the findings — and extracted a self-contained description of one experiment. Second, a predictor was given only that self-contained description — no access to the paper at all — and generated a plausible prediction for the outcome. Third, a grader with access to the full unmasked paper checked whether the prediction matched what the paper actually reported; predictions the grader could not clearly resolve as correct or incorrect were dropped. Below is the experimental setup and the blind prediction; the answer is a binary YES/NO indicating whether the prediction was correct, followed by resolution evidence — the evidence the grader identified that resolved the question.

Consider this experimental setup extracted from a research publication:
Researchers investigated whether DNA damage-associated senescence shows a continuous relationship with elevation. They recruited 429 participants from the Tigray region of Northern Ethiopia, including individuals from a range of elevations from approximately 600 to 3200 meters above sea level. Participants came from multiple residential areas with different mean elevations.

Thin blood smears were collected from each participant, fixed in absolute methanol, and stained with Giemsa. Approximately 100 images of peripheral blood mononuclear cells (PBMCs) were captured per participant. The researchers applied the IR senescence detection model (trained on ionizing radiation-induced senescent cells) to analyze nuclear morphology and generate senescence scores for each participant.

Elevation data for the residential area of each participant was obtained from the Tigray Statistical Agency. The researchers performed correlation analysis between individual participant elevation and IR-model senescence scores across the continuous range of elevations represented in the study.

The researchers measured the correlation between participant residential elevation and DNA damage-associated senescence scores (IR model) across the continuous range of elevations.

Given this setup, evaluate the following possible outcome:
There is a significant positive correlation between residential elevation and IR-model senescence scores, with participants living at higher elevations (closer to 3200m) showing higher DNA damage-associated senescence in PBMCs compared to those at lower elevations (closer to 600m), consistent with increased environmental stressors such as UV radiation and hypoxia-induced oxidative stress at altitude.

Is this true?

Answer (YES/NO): NO